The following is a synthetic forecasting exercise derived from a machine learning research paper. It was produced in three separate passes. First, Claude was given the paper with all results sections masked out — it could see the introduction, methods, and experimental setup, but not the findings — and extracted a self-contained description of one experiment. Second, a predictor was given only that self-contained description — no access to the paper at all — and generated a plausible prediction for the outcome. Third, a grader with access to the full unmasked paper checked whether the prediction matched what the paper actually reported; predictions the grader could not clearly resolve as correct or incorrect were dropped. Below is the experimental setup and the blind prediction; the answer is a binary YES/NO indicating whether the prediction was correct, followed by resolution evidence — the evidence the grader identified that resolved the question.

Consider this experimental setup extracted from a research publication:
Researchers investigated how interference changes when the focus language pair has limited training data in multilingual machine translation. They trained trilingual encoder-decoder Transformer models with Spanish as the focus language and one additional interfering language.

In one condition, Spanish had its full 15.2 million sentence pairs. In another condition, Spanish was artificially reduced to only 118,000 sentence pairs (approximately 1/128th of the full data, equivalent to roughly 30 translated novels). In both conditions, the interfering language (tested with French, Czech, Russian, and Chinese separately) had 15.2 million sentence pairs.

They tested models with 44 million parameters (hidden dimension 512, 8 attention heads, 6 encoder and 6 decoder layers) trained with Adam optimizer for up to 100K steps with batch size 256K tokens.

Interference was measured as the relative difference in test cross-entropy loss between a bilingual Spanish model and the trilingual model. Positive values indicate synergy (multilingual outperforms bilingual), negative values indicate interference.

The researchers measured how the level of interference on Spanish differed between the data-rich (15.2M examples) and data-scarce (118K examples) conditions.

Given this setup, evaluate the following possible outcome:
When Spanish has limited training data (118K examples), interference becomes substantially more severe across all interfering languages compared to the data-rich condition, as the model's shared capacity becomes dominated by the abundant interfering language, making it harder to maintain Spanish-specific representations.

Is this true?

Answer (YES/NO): NO